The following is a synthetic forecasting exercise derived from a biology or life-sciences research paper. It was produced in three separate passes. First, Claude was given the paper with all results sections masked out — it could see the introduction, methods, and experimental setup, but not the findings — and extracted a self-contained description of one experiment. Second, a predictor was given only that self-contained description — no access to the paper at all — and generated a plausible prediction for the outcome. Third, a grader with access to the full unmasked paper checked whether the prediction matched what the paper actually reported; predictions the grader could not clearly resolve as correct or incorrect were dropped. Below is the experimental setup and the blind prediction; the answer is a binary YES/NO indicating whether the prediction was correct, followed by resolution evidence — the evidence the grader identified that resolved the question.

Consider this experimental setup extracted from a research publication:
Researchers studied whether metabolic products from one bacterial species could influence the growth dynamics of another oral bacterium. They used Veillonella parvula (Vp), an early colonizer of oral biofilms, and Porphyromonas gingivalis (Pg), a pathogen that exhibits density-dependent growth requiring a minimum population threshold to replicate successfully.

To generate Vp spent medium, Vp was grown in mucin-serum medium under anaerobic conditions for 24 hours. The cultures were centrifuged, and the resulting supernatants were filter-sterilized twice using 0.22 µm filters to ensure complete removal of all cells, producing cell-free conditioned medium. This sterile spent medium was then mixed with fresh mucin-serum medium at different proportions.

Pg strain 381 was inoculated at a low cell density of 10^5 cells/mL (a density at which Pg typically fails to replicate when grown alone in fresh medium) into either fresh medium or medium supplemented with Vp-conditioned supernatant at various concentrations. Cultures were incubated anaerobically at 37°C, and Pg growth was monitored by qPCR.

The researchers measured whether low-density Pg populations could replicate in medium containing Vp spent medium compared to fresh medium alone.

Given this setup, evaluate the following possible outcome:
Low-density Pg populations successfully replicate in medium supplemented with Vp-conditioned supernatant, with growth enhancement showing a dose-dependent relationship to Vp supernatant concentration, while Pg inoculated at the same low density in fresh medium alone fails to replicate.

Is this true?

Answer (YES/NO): NO